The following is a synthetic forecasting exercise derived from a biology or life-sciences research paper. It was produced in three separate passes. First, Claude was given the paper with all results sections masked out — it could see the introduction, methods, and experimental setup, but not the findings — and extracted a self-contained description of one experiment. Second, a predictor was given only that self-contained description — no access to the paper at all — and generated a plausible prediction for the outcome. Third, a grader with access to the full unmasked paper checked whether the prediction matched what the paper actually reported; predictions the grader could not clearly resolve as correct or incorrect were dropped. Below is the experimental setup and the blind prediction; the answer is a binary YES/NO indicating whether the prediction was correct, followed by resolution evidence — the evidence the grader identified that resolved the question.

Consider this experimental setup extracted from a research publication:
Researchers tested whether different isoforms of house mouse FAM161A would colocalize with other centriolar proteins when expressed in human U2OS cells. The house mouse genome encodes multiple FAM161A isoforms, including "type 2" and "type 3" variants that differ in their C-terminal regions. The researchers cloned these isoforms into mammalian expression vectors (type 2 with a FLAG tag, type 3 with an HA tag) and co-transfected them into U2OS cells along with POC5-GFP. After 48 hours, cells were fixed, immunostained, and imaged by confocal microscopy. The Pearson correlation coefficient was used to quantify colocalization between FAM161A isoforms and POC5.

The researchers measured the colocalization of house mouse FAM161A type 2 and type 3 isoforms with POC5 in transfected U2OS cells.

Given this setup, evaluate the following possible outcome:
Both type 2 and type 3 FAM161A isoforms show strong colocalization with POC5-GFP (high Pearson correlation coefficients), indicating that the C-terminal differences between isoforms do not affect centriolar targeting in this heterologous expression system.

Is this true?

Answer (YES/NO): NO